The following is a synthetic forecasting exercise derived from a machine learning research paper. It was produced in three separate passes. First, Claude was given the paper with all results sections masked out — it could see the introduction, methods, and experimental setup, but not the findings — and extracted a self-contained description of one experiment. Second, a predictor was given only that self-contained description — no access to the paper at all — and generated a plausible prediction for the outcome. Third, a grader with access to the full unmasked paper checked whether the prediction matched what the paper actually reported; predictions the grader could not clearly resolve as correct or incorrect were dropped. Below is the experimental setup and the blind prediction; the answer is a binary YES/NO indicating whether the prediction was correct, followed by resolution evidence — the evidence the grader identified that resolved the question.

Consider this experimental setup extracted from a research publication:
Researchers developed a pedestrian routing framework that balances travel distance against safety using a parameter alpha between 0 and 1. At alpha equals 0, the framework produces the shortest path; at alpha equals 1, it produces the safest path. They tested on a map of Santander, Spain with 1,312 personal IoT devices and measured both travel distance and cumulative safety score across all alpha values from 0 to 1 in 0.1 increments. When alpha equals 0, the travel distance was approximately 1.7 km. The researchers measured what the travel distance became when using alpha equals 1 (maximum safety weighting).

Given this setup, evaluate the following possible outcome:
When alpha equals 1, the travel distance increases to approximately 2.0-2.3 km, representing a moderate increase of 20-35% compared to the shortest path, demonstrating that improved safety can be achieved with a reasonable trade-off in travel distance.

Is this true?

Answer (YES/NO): NO